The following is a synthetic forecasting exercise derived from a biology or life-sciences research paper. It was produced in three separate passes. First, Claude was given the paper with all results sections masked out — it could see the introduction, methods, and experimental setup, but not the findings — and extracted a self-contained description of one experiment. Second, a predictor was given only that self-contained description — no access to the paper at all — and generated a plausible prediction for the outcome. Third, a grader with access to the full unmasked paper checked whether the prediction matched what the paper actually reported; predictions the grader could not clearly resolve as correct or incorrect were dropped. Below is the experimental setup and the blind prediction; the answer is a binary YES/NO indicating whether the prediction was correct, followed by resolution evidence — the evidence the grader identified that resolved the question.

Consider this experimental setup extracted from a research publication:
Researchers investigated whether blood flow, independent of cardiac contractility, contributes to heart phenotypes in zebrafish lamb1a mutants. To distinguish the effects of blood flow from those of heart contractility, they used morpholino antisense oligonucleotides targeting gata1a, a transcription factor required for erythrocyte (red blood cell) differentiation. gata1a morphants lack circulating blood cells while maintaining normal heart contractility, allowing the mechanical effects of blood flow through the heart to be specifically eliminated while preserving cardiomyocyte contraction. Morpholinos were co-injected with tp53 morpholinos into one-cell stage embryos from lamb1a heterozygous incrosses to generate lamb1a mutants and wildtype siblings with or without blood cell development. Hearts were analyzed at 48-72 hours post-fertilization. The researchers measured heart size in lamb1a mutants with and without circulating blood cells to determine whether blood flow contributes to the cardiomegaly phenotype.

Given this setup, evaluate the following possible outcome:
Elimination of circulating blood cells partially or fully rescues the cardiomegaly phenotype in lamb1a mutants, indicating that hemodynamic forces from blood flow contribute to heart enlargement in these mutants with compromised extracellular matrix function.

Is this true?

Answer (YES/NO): NO